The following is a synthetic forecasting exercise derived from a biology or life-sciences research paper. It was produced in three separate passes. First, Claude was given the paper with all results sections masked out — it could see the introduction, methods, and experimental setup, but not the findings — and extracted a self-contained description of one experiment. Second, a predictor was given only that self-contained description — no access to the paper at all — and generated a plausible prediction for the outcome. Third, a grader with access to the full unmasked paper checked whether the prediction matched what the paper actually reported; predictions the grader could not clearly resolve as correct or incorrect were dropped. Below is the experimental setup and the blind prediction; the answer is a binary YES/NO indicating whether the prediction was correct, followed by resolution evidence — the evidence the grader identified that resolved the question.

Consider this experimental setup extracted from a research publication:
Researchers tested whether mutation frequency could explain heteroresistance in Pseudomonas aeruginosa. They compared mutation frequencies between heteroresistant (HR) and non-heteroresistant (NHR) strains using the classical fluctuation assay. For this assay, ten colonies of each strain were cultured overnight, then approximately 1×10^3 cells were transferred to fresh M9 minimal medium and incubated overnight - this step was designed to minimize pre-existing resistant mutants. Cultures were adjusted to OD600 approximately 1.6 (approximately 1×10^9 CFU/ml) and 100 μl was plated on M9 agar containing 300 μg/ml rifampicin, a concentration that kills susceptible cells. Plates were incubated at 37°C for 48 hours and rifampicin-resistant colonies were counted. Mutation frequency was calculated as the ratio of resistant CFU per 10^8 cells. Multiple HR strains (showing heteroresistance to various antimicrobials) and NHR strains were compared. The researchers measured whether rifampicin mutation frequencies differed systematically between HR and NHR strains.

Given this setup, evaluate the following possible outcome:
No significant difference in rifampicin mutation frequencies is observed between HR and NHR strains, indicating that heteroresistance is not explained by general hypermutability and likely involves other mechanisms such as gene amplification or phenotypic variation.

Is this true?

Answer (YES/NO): YES